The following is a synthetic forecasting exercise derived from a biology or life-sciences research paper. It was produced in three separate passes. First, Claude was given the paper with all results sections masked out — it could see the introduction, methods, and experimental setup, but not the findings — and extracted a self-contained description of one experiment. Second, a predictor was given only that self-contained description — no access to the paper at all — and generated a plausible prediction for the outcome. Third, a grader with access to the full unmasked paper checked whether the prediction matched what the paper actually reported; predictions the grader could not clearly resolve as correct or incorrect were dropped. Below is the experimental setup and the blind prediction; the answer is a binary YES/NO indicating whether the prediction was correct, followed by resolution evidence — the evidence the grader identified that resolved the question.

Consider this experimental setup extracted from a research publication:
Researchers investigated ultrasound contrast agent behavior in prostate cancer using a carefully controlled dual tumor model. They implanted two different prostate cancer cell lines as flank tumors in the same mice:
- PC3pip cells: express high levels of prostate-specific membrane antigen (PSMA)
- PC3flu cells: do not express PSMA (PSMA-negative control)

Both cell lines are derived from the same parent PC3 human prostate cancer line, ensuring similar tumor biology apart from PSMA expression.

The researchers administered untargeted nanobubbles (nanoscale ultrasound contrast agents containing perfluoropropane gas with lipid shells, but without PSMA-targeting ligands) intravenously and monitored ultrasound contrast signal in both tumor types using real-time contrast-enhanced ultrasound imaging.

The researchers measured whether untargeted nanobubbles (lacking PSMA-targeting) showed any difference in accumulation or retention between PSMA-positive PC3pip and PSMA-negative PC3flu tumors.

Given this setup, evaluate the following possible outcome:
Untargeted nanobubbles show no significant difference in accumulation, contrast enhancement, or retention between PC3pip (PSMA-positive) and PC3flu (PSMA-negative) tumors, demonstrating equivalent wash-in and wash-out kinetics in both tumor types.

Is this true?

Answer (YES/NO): YES